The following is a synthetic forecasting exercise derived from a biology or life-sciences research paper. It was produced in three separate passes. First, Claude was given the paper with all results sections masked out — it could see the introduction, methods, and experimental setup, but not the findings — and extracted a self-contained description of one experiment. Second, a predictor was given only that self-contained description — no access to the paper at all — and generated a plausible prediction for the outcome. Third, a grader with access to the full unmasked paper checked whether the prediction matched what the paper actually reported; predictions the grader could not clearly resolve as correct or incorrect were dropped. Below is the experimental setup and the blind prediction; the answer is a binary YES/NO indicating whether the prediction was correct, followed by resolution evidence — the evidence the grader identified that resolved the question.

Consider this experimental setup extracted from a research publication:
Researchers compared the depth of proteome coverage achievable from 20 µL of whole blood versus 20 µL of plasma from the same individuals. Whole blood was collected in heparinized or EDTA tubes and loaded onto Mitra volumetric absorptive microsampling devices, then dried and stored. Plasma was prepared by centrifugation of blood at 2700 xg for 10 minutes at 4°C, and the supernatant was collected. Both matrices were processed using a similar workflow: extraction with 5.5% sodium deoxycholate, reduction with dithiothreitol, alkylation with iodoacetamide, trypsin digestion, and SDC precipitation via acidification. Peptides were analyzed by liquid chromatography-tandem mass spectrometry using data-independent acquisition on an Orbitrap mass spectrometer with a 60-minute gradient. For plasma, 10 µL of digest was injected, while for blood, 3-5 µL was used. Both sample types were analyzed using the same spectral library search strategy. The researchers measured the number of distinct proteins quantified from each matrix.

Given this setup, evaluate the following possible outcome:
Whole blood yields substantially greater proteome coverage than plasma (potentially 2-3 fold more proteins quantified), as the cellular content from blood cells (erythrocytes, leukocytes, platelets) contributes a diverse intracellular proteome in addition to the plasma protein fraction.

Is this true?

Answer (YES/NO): YES